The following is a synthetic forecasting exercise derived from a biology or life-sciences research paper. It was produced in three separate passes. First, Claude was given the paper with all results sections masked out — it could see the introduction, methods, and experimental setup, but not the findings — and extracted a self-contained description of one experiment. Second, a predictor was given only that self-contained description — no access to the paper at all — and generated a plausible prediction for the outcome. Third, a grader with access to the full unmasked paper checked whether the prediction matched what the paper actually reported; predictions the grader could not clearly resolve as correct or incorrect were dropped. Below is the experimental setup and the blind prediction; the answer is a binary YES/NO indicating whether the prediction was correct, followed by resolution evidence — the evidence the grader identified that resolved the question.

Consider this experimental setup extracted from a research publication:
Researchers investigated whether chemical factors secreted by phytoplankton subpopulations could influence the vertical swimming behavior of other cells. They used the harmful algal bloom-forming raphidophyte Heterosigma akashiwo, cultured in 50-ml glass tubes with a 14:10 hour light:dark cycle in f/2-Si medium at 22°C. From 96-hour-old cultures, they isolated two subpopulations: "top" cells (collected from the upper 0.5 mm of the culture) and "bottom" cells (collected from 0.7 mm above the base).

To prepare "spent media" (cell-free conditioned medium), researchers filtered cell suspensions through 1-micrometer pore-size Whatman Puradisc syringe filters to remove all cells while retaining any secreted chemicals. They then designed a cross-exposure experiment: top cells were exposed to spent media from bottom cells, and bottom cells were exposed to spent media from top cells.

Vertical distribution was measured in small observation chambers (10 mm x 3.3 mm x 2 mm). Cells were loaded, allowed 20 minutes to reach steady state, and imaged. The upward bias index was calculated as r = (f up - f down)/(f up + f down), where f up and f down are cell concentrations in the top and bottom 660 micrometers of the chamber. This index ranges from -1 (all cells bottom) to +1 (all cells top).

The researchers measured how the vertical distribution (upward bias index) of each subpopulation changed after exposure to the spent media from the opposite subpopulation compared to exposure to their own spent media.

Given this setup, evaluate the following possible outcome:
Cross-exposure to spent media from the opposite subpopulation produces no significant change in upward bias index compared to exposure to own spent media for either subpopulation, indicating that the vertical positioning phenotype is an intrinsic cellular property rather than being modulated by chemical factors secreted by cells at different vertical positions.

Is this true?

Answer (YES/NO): NO